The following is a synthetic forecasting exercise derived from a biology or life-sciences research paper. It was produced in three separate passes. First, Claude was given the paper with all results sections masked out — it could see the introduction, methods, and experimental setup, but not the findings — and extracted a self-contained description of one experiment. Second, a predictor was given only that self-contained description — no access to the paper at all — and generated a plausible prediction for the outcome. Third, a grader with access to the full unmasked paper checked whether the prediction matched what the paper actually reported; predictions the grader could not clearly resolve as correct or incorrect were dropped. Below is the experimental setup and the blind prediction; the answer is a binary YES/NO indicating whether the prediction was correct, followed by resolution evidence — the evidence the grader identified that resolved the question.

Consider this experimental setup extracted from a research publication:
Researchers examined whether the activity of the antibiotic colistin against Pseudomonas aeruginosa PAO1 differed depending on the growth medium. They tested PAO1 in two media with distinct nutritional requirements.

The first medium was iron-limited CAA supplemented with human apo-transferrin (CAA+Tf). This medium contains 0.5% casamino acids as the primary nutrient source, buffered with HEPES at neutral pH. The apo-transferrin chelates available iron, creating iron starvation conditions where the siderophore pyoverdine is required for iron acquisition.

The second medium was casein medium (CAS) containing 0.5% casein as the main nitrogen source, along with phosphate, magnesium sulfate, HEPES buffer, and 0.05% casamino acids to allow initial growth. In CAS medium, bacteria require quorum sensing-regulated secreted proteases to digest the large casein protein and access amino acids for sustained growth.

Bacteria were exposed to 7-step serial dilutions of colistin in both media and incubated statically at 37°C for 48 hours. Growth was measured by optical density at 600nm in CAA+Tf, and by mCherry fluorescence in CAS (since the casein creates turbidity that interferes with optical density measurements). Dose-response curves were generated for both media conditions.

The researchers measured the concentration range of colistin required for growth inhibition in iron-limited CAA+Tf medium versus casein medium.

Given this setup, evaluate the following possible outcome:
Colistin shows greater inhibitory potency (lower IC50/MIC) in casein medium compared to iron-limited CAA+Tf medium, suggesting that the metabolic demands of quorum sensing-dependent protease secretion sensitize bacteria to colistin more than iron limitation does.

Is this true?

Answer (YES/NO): NO